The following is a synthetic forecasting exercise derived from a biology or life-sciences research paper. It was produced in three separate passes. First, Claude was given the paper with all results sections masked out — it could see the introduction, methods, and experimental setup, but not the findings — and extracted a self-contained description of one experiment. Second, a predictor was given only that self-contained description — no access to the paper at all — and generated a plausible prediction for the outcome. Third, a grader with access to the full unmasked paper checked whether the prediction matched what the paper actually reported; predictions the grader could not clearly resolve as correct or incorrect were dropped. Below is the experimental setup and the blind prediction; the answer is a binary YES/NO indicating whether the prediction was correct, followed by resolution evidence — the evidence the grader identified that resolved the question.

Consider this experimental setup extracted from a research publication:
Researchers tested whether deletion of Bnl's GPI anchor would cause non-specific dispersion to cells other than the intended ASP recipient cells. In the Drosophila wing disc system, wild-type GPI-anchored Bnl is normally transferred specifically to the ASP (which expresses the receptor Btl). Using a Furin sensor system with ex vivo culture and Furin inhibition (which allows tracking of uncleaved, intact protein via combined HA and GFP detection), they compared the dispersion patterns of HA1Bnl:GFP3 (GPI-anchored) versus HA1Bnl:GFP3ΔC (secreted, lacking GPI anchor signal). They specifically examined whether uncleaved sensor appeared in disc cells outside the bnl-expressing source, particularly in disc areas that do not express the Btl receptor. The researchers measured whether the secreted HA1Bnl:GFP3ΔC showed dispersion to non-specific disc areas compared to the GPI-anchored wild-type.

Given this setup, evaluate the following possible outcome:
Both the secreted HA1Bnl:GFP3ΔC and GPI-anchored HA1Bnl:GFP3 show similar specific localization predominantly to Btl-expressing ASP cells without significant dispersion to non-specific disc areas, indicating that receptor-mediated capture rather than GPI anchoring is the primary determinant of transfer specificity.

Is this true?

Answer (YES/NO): NO